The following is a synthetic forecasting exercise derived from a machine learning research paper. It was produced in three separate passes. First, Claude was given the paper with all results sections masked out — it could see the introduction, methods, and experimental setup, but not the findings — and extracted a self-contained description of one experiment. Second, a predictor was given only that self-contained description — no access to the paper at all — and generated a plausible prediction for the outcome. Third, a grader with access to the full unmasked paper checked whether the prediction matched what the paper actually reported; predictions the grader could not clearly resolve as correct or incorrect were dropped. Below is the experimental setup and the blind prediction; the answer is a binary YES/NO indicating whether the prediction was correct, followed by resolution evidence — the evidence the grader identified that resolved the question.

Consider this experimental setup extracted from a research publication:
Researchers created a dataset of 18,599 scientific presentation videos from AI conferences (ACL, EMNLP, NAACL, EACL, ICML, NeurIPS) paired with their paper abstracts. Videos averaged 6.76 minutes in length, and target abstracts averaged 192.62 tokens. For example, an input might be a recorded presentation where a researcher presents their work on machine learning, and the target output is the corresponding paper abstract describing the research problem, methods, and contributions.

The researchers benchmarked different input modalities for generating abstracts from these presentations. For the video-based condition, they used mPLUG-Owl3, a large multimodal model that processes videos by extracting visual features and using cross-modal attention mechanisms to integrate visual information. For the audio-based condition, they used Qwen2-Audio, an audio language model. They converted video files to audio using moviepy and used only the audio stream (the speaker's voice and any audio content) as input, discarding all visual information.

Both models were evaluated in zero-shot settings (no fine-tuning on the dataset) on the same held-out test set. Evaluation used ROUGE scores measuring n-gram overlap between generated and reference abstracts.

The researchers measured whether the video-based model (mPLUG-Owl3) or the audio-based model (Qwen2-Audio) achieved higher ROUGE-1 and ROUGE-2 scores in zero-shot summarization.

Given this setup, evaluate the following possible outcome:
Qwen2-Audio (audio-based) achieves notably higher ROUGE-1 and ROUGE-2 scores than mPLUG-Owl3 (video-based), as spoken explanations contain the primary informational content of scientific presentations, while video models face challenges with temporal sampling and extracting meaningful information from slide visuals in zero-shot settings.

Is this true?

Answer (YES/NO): NO